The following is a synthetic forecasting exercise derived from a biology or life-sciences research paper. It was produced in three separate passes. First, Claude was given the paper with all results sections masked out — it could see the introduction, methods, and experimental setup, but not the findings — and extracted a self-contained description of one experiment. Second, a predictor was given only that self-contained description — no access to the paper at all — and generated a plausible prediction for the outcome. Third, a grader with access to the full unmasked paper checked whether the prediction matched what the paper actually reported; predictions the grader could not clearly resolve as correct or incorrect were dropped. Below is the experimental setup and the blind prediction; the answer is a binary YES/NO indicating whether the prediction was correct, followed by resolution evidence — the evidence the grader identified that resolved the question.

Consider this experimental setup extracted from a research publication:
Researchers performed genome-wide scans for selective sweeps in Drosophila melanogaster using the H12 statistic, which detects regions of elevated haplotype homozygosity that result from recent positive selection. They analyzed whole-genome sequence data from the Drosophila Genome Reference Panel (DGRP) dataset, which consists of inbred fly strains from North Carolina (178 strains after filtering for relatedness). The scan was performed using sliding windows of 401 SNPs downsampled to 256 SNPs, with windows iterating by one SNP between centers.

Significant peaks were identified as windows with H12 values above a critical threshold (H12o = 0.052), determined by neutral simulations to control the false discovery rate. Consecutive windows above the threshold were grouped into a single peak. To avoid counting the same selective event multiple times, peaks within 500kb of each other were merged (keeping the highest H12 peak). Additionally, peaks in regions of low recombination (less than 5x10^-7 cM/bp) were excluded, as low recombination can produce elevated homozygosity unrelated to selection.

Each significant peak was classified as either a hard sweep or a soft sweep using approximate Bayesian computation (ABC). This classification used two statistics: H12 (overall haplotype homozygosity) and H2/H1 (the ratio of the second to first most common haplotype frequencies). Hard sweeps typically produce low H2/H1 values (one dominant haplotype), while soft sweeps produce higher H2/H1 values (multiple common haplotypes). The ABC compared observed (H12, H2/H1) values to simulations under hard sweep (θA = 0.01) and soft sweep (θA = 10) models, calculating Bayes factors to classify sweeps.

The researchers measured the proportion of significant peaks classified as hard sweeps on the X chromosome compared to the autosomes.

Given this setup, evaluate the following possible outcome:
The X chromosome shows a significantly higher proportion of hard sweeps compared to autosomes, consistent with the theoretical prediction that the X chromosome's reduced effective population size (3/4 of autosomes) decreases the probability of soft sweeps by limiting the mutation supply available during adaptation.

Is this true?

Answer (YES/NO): YES